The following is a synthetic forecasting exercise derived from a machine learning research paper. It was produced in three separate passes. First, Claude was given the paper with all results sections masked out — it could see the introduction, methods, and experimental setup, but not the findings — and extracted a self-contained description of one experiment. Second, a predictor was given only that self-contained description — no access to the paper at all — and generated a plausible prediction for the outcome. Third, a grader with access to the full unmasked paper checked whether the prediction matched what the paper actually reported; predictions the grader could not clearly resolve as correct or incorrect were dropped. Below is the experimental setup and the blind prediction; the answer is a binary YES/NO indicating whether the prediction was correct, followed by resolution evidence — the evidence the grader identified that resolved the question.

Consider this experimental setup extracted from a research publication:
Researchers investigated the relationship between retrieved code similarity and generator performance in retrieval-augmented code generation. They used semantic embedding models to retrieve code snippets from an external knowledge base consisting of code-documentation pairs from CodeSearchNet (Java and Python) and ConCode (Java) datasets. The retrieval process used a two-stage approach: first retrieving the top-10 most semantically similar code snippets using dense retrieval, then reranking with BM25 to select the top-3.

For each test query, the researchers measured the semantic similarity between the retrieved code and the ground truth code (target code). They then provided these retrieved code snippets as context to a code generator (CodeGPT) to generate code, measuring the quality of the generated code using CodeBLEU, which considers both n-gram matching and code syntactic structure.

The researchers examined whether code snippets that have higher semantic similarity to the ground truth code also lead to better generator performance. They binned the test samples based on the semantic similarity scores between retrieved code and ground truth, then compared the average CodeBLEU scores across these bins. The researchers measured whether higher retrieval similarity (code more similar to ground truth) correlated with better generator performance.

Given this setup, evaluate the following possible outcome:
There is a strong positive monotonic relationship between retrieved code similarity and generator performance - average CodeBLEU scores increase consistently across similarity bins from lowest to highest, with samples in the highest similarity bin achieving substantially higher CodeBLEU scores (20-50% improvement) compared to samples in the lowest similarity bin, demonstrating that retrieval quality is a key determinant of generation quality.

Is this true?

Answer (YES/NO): NO